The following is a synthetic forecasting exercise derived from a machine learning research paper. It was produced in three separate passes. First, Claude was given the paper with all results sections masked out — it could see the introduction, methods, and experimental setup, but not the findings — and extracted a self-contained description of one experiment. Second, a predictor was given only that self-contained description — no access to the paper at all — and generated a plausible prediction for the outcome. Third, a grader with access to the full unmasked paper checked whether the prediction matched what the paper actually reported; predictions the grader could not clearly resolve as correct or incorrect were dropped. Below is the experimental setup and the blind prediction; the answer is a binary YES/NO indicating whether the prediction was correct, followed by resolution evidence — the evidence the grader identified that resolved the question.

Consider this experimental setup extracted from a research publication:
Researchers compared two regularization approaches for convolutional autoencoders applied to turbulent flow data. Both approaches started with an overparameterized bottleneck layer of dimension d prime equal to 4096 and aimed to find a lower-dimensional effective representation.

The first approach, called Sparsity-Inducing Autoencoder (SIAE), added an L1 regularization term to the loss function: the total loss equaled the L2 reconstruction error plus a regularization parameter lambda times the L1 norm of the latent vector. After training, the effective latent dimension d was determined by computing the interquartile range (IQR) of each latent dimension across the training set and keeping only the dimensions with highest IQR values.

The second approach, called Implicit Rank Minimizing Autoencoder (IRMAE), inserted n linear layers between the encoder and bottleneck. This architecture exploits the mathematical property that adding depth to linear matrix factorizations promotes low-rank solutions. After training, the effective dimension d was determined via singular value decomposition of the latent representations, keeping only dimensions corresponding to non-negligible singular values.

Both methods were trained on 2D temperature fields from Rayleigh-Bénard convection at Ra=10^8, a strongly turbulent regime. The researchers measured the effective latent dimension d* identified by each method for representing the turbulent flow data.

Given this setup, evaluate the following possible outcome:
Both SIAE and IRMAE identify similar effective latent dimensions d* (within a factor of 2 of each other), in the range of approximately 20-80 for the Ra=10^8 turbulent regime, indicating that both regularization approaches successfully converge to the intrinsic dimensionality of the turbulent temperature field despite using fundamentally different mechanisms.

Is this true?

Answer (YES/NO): NO